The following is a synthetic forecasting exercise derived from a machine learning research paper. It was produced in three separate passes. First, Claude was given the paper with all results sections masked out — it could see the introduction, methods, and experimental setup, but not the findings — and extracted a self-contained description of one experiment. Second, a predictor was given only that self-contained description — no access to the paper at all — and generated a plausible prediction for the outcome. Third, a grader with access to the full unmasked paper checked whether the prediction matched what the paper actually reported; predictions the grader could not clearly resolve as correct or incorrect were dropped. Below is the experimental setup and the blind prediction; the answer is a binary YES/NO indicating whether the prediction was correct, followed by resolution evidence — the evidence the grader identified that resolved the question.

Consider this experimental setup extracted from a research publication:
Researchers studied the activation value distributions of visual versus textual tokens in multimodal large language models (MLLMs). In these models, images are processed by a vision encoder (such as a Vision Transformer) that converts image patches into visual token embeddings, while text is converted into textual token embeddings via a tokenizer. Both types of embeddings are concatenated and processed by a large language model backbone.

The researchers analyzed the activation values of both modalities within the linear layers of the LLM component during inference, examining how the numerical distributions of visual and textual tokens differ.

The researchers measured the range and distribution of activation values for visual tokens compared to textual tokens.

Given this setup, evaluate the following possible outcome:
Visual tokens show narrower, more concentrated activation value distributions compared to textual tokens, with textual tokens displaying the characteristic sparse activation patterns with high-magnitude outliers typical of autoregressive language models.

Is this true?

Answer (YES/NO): NO